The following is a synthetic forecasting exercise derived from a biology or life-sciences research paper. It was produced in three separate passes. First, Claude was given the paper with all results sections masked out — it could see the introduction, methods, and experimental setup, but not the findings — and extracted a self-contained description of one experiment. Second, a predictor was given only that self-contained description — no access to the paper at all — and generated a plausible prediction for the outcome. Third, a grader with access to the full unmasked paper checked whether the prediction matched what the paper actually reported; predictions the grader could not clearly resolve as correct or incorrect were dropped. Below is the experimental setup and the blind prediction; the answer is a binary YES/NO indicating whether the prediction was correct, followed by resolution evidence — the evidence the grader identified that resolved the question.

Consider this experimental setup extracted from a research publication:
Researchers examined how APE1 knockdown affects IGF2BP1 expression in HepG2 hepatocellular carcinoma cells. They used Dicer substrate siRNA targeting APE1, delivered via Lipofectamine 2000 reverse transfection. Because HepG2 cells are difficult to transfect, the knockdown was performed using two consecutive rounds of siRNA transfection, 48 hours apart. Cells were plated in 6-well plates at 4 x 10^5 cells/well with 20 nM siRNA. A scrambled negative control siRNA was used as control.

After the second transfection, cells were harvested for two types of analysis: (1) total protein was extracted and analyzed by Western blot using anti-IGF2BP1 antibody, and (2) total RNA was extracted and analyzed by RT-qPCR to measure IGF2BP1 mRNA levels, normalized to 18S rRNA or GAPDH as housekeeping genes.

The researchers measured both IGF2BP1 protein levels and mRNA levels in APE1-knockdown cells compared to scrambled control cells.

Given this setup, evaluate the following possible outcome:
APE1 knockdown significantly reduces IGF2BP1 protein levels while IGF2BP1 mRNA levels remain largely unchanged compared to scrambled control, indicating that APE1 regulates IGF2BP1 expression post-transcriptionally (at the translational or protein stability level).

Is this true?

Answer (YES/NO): NO